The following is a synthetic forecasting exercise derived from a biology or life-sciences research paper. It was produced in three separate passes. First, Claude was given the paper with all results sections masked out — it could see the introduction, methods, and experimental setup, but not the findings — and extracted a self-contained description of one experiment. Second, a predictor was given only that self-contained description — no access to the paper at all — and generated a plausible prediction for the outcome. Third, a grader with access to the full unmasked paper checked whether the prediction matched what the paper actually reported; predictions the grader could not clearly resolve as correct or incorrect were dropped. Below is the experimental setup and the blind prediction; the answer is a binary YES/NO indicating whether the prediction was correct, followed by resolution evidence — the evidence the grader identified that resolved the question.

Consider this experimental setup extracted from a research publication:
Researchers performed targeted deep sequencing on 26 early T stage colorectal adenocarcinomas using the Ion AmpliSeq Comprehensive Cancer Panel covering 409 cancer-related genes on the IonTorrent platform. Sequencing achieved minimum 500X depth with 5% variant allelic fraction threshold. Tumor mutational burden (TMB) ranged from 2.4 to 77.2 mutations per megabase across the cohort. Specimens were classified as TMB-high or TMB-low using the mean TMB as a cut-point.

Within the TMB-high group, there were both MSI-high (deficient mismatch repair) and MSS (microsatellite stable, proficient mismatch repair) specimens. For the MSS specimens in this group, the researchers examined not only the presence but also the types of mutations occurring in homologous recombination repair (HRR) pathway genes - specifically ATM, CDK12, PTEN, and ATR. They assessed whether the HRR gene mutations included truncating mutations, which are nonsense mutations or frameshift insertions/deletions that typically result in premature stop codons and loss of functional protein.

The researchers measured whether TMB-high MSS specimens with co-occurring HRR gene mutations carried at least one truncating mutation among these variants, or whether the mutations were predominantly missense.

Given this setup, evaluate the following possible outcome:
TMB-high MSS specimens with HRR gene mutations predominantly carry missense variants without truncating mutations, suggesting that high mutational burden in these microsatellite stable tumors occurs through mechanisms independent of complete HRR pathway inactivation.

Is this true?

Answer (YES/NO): NO